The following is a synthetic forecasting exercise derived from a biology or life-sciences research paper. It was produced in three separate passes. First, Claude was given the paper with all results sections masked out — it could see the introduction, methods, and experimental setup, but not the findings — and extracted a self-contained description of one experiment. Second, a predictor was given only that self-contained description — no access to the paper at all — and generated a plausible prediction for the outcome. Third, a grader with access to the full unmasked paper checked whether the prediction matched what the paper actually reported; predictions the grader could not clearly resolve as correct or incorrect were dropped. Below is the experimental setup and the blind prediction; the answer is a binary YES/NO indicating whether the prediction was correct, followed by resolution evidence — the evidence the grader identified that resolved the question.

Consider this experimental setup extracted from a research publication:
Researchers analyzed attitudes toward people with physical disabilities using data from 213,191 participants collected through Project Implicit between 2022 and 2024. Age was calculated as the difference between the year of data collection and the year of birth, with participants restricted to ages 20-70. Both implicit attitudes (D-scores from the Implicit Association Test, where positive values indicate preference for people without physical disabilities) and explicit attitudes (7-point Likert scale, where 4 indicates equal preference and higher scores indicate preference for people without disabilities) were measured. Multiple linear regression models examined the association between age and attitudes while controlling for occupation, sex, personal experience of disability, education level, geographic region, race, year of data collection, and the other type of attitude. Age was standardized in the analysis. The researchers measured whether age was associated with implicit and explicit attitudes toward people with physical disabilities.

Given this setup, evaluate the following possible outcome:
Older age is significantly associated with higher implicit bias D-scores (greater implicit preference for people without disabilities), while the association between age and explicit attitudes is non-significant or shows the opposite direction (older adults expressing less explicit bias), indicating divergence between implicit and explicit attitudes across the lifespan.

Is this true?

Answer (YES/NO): YES